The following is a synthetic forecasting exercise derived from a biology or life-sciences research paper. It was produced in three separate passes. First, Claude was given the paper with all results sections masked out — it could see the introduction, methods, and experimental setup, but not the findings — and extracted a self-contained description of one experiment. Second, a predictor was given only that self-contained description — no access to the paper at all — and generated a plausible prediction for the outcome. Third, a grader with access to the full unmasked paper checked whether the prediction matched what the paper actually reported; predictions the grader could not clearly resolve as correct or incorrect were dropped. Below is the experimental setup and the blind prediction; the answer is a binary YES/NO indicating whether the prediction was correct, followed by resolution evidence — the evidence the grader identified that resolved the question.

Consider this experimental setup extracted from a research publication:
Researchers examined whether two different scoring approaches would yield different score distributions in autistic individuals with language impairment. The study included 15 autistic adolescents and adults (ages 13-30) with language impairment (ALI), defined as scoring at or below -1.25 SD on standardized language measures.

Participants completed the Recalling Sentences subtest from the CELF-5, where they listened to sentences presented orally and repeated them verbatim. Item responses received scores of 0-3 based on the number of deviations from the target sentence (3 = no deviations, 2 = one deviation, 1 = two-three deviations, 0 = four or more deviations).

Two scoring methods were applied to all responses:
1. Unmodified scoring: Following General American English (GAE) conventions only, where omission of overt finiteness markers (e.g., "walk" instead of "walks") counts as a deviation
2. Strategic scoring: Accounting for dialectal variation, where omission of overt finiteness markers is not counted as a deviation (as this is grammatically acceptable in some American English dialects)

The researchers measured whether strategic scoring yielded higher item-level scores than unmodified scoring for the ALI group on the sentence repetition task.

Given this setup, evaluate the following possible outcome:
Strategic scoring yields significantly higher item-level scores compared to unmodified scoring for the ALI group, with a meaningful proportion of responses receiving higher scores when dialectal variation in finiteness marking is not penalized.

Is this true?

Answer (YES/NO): NO